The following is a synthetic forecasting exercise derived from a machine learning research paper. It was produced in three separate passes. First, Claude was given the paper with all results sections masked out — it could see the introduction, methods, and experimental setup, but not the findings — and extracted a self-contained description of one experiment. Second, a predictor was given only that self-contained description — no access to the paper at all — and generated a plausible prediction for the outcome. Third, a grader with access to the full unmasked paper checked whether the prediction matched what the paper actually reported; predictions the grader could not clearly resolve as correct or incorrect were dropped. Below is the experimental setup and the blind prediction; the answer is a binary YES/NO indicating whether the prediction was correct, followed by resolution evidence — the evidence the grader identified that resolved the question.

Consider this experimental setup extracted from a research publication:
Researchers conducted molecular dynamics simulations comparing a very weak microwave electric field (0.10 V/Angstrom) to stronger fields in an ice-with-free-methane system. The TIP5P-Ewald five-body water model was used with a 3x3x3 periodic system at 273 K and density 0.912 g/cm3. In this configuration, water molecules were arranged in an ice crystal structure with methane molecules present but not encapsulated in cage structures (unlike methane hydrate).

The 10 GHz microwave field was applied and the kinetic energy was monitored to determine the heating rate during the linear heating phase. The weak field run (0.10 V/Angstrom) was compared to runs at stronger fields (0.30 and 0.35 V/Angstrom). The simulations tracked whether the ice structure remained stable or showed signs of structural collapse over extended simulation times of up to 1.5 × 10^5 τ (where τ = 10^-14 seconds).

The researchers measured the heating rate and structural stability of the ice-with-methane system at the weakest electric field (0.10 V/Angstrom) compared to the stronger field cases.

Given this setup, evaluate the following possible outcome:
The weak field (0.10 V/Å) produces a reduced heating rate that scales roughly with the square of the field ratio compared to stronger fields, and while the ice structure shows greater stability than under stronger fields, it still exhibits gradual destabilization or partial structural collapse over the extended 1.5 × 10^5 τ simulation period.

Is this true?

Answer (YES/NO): NO